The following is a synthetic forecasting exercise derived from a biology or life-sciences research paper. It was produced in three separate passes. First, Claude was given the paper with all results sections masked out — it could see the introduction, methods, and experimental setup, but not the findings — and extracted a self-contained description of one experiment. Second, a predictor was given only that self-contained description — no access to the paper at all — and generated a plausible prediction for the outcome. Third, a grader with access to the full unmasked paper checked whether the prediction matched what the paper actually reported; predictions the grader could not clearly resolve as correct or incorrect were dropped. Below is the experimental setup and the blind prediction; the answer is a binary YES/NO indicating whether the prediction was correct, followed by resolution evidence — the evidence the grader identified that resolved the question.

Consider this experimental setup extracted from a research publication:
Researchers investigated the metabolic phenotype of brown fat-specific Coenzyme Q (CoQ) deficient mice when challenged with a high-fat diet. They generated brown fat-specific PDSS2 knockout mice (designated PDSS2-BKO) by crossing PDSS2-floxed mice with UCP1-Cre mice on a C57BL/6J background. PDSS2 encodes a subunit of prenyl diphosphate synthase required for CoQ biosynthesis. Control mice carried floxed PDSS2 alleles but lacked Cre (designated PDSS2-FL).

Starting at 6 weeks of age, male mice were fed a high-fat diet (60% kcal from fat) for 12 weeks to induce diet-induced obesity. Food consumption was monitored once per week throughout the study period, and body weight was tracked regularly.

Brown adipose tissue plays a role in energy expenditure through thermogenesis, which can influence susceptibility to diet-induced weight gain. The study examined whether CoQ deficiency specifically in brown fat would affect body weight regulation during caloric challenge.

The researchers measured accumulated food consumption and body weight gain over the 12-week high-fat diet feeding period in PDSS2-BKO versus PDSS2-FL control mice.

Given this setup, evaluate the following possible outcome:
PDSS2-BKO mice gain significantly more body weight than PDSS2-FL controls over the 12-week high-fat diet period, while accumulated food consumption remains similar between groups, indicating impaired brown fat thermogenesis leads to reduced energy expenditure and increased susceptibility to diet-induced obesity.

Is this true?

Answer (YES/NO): NO